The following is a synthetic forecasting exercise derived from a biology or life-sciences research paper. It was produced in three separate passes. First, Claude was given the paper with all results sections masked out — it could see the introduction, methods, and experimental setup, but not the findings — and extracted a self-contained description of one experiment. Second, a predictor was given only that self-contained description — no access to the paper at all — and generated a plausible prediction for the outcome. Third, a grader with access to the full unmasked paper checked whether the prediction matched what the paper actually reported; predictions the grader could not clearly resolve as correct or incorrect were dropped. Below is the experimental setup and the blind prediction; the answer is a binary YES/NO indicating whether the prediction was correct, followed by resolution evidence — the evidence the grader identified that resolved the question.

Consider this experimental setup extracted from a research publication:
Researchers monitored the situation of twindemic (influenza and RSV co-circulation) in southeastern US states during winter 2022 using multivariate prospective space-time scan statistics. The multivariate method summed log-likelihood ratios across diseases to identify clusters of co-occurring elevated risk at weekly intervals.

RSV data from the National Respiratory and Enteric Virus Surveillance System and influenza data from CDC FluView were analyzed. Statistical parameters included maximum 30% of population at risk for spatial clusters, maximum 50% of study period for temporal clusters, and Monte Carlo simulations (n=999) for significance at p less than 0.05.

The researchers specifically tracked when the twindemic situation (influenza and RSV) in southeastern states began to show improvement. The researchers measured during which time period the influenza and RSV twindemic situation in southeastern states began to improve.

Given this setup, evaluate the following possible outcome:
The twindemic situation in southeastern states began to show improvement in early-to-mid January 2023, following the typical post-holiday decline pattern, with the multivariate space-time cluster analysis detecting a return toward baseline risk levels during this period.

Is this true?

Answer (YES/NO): NO